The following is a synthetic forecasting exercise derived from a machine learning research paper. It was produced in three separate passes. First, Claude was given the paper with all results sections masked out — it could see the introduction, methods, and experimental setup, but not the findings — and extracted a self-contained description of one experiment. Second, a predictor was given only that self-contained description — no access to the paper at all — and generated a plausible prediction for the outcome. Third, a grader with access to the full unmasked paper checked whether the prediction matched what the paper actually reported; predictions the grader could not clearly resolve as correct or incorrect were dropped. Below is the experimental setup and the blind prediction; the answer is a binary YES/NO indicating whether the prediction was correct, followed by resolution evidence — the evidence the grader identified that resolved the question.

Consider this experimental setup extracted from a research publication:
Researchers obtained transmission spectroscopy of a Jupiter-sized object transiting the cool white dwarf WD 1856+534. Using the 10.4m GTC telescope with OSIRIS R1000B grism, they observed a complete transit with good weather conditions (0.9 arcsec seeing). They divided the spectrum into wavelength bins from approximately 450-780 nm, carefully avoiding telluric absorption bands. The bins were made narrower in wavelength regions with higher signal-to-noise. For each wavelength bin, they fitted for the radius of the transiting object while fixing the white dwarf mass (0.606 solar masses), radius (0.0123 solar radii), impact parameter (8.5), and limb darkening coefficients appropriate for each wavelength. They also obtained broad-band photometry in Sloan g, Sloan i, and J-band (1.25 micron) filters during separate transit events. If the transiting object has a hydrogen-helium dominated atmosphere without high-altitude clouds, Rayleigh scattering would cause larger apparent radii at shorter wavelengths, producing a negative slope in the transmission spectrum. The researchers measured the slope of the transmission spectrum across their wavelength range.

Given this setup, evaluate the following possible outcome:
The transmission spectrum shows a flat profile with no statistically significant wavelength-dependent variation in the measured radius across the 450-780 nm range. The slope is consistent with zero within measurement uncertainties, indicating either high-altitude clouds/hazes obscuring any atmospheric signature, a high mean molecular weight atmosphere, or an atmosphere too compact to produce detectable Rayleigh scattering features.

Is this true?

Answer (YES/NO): YES